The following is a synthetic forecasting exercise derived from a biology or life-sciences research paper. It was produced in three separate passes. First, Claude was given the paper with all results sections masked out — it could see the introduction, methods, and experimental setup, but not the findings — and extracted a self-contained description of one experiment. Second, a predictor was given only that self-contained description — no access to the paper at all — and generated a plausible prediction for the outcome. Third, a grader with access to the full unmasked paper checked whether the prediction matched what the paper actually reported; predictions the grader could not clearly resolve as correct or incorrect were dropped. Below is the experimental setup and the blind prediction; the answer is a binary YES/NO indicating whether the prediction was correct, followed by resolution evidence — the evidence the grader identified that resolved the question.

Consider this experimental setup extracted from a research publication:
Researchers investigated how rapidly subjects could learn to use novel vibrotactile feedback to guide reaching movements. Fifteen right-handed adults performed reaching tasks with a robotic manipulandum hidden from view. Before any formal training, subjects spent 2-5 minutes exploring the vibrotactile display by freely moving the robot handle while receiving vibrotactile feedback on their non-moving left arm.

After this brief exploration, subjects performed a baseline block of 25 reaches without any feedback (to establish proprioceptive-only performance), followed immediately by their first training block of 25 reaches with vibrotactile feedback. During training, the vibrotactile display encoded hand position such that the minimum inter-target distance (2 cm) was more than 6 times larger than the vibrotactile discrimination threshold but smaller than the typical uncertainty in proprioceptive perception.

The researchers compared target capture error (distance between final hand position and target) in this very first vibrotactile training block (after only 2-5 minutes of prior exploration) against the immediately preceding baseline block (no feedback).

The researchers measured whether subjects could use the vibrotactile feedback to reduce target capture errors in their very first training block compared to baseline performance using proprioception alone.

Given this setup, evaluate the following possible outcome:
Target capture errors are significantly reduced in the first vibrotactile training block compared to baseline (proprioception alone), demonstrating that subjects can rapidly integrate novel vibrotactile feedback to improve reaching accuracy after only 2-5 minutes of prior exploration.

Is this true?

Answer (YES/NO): YES